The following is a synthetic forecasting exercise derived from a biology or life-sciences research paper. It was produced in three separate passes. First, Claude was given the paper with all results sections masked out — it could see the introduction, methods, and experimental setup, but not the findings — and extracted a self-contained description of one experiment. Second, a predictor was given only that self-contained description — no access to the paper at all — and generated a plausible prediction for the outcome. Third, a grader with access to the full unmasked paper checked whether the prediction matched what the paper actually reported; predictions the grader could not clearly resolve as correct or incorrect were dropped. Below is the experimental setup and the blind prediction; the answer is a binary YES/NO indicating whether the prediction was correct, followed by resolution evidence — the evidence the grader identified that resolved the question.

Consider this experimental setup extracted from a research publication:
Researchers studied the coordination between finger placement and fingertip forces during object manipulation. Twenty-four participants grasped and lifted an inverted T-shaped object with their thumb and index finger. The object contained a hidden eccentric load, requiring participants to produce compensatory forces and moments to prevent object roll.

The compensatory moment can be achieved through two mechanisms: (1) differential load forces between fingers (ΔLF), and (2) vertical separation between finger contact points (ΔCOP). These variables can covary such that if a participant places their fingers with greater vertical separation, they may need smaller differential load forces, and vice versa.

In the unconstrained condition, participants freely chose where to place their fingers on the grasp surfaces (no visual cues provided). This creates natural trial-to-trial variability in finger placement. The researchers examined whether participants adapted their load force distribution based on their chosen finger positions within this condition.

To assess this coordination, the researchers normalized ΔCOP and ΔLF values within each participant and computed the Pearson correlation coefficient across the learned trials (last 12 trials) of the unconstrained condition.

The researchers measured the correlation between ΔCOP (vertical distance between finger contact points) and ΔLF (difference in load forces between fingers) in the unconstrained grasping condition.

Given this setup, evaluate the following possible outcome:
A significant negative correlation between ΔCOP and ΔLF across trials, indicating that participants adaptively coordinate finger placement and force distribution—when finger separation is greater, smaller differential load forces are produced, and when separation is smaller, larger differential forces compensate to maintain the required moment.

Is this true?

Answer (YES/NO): YES